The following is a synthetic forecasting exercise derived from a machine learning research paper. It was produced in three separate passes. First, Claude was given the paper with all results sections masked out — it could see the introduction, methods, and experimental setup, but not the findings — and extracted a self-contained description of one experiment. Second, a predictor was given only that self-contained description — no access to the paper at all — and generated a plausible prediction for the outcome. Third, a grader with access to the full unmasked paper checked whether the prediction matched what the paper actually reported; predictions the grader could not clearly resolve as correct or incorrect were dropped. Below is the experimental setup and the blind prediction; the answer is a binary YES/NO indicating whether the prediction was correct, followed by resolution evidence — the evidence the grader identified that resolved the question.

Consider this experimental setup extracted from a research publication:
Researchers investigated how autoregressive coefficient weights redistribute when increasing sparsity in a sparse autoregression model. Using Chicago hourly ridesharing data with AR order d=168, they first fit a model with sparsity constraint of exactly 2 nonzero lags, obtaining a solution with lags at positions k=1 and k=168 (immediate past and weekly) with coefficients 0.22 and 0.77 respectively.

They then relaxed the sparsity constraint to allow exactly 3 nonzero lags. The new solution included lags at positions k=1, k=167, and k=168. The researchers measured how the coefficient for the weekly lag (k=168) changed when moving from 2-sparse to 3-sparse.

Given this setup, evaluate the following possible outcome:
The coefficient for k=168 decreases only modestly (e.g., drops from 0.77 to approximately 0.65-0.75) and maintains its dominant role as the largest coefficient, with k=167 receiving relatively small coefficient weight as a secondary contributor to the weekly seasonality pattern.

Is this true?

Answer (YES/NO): NO